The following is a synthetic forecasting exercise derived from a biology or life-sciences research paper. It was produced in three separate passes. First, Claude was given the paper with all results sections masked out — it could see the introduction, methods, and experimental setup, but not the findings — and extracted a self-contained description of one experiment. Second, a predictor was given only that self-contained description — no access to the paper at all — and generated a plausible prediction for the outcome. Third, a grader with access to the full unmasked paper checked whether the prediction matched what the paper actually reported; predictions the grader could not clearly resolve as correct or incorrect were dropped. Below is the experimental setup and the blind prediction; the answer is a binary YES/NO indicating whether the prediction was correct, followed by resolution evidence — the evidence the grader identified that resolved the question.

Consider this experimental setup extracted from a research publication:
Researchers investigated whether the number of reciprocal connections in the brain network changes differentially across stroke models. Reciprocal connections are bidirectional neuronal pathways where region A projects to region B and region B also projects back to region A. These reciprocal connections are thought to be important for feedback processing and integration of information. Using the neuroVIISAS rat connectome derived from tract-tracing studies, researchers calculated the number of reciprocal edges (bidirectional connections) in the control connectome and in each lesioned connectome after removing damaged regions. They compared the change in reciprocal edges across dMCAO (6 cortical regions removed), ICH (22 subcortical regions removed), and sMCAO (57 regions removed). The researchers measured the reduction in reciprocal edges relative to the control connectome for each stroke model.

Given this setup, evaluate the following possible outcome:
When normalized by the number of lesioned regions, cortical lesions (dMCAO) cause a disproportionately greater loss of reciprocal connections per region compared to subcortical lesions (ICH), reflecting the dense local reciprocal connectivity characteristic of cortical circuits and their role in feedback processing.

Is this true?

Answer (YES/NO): NO